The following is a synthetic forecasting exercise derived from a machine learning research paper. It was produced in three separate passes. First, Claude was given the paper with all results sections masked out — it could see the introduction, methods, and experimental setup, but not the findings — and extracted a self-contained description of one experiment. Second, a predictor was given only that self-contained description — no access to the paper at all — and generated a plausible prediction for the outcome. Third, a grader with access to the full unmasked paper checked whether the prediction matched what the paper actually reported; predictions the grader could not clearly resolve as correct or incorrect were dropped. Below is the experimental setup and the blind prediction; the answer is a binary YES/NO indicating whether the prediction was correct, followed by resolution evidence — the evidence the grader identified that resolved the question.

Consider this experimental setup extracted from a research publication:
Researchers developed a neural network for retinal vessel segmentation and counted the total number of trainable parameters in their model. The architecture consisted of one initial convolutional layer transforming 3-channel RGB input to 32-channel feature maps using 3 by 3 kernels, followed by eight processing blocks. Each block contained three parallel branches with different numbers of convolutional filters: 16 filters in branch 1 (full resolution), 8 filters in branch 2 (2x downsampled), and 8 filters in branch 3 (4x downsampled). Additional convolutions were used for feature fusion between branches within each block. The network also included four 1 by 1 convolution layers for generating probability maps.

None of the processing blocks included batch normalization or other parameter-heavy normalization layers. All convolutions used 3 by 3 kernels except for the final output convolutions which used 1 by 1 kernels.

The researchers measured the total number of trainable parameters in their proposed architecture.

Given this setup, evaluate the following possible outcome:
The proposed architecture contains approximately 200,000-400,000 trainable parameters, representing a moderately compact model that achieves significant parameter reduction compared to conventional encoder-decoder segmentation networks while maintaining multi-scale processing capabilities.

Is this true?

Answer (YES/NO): NO